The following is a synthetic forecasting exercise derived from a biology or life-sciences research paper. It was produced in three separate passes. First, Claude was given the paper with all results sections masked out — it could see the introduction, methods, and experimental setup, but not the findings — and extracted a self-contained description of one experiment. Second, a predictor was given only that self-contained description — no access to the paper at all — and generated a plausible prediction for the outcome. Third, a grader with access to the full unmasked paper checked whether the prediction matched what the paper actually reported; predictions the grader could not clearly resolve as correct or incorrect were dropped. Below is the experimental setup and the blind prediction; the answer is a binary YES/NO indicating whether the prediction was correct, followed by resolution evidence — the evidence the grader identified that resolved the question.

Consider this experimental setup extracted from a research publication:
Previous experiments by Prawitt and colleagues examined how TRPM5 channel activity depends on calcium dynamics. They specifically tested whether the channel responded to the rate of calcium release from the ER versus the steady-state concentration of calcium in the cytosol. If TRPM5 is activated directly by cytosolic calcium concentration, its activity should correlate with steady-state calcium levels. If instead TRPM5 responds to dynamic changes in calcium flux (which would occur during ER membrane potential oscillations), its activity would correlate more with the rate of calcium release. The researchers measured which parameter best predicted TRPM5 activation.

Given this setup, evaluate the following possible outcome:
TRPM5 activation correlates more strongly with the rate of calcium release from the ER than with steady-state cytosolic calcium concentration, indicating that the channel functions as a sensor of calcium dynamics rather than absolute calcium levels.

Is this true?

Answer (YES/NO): YES